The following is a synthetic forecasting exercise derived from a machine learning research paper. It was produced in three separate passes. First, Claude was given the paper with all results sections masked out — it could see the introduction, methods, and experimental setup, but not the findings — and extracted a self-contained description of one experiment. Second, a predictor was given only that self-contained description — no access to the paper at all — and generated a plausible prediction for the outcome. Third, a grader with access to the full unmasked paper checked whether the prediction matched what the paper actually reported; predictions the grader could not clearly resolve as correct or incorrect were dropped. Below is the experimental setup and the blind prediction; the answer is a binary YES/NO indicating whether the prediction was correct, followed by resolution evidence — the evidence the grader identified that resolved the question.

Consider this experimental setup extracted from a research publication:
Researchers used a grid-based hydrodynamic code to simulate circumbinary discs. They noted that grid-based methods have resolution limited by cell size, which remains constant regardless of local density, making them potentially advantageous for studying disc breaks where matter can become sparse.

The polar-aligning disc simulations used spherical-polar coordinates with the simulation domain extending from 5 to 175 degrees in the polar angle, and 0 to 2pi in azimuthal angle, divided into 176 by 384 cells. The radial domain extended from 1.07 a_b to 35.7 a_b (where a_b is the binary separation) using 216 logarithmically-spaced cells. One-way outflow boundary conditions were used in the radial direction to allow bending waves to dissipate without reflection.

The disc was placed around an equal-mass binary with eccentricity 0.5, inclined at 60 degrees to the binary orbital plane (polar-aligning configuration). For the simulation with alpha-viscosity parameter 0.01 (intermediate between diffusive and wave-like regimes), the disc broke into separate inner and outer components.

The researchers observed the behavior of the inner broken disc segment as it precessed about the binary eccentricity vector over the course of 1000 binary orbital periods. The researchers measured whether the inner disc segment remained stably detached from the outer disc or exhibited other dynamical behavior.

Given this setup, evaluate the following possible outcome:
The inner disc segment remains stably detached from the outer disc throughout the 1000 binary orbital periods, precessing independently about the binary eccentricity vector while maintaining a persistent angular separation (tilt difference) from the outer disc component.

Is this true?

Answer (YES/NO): NO